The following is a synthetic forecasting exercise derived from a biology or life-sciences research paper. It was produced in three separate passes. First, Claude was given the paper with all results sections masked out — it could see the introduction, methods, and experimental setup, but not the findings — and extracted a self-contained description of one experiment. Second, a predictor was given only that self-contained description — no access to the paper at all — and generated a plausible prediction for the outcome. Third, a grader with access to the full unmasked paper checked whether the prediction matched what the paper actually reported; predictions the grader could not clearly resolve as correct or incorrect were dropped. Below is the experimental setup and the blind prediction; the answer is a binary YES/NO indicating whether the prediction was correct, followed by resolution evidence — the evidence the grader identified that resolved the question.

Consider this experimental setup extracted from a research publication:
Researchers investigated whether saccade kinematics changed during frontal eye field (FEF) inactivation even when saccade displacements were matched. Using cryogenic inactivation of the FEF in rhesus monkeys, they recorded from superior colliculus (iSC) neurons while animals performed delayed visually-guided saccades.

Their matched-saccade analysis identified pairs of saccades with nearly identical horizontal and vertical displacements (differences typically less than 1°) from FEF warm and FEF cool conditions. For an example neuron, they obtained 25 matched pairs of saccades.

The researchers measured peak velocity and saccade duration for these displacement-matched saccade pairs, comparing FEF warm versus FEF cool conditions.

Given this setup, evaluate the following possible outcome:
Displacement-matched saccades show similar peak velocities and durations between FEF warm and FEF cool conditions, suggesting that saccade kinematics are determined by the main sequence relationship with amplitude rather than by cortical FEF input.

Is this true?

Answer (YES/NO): NO